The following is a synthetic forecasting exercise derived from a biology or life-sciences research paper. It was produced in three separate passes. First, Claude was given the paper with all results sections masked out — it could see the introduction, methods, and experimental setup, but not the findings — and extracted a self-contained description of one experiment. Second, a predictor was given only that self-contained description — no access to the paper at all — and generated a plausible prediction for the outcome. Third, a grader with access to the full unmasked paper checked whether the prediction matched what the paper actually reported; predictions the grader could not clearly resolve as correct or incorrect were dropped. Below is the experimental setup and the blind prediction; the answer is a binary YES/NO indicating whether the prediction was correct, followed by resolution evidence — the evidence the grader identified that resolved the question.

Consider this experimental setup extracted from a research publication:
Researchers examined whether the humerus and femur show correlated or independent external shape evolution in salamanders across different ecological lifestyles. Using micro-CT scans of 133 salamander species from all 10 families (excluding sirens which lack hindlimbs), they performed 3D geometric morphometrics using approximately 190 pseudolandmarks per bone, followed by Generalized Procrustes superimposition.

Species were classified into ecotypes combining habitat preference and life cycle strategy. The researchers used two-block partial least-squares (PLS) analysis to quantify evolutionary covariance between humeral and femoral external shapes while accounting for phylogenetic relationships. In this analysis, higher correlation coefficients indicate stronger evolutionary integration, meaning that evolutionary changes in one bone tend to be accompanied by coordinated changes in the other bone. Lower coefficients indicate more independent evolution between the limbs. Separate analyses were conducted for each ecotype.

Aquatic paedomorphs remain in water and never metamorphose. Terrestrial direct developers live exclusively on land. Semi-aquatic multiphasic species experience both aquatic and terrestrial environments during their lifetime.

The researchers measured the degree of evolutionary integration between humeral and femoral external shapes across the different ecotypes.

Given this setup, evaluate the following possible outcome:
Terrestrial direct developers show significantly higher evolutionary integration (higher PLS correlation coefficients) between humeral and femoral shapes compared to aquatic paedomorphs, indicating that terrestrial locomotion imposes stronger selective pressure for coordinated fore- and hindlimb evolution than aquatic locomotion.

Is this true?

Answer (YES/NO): NO